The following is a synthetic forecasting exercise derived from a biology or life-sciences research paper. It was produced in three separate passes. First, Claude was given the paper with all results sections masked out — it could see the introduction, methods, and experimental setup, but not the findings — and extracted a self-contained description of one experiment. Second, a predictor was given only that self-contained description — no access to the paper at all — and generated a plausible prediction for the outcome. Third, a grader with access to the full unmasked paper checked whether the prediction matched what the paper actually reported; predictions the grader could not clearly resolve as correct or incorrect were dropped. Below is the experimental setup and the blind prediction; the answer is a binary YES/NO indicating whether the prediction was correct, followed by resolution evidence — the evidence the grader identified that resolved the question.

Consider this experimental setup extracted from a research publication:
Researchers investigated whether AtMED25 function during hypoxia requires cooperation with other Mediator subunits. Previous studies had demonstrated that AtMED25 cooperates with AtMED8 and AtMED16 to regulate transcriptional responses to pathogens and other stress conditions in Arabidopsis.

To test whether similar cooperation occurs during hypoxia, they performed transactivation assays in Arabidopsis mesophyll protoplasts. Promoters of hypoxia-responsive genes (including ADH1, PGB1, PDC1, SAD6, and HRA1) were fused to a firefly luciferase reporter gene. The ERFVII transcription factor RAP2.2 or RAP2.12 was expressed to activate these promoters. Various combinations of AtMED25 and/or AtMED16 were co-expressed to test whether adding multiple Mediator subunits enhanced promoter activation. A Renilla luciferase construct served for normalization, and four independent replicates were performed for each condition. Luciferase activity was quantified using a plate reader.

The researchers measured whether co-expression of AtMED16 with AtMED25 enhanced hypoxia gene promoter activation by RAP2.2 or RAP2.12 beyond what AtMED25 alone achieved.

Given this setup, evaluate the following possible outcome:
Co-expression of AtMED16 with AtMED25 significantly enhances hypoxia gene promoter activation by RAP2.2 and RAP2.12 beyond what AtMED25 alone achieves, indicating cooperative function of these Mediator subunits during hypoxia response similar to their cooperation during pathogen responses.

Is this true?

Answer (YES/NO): NO